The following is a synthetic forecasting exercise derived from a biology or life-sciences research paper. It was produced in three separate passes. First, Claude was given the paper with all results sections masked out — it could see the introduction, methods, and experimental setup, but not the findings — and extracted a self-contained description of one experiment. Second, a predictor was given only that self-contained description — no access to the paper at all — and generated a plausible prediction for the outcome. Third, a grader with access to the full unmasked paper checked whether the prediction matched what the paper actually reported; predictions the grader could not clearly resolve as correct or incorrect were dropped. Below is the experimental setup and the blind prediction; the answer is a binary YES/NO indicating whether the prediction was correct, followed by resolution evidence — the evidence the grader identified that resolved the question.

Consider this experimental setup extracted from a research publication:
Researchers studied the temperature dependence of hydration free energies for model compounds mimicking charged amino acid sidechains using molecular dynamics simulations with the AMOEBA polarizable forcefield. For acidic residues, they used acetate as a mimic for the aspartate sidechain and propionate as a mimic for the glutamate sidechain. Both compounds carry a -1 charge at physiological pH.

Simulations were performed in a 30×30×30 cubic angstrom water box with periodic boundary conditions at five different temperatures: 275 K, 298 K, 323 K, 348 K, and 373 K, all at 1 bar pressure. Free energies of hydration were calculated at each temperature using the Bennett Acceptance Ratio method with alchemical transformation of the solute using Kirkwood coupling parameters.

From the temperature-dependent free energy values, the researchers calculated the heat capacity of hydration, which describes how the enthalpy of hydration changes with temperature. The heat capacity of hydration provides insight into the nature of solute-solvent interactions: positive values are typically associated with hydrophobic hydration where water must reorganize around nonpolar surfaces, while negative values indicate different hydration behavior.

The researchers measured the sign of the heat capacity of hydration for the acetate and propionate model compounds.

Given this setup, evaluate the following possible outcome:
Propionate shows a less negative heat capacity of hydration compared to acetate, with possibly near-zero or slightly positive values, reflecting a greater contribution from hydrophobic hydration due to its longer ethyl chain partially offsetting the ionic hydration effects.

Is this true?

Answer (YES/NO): NO